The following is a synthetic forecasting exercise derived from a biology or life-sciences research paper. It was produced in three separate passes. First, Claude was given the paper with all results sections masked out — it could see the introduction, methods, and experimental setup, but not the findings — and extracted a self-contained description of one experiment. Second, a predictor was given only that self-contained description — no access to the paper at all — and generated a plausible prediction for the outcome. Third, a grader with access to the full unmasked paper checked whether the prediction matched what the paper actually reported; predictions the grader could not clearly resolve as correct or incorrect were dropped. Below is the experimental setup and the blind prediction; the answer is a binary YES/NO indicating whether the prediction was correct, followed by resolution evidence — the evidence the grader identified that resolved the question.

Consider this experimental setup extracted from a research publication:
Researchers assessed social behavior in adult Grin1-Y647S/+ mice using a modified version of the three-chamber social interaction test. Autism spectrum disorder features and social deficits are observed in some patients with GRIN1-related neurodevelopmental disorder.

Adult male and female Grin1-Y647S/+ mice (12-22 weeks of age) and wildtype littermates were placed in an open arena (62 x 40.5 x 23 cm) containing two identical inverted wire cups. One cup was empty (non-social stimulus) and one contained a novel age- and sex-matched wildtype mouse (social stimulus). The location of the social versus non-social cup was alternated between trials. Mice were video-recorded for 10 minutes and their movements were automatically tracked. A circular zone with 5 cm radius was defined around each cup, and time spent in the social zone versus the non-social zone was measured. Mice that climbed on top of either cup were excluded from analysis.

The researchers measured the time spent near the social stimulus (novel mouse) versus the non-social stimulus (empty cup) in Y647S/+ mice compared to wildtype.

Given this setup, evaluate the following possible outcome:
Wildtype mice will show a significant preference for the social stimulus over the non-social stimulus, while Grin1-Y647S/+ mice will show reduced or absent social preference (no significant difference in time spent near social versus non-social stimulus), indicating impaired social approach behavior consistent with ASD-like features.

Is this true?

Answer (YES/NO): NO